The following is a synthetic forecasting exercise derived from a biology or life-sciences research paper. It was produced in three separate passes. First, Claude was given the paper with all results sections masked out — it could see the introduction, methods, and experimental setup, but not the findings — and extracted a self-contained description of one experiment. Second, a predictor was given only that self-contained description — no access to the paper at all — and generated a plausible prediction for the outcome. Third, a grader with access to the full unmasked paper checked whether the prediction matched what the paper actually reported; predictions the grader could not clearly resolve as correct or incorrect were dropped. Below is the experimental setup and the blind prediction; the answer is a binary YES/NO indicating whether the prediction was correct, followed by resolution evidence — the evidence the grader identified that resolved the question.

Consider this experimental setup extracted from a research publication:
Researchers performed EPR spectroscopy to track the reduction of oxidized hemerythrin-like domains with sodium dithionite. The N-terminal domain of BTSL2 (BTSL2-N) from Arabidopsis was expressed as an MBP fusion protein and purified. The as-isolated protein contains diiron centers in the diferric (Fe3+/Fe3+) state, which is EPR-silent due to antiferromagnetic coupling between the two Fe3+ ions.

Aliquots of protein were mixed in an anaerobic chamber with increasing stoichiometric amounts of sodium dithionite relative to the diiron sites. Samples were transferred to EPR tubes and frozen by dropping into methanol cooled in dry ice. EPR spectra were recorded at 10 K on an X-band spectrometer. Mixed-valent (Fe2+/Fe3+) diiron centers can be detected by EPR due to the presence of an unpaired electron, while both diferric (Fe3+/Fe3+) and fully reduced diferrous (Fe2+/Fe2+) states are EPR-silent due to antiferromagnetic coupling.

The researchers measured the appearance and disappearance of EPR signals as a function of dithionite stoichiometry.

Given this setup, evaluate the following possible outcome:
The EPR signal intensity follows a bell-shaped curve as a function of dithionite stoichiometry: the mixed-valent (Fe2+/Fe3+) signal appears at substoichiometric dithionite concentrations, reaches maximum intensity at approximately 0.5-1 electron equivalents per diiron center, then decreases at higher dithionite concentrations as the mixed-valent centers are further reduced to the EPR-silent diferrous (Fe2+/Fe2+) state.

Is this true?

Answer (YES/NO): NO